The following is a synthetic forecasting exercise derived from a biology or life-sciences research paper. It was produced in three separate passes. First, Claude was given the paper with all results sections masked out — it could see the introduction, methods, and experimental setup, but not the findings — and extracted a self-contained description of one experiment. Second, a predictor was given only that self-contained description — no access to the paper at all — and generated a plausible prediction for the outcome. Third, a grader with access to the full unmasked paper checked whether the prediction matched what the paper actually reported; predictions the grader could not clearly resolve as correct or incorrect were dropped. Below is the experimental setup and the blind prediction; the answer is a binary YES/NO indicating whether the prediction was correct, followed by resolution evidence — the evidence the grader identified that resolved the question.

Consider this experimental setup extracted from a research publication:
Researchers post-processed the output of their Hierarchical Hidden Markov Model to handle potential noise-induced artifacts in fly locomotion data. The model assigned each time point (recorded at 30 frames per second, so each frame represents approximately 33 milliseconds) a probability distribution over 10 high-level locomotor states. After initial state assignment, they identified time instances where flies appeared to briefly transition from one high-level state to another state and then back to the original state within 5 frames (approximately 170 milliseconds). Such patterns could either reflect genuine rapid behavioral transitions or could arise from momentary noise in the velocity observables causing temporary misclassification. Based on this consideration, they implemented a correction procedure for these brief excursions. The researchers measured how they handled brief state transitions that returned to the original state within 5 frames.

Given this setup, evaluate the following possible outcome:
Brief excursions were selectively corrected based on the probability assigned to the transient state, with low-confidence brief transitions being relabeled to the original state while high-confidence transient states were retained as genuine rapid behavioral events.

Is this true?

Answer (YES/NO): NO